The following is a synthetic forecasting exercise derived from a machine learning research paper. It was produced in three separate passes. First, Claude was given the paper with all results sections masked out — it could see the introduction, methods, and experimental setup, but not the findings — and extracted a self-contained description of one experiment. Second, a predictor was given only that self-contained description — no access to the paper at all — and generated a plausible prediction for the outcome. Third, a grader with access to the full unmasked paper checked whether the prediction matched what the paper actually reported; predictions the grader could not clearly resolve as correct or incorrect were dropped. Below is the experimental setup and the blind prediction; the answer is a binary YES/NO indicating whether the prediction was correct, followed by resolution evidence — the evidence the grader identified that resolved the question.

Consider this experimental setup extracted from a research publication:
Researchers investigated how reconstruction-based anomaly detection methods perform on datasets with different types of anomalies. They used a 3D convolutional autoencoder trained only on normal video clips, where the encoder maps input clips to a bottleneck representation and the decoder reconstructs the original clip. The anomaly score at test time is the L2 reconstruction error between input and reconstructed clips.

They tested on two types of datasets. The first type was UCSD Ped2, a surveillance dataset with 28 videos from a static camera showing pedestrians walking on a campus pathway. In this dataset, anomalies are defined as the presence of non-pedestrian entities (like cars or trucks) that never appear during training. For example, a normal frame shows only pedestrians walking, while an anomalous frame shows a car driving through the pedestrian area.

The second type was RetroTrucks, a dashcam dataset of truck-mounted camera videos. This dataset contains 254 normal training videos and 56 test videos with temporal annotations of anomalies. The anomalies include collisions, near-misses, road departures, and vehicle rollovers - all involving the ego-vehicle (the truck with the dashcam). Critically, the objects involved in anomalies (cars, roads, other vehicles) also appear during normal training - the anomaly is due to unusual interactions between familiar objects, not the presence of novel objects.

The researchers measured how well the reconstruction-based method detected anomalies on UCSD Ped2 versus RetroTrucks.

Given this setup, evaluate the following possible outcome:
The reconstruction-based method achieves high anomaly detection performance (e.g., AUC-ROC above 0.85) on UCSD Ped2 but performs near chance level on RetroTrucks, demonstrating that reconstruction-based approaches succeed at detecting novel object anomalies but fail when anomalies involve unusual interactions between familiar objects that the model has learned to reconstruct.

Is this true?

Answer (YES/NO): NO